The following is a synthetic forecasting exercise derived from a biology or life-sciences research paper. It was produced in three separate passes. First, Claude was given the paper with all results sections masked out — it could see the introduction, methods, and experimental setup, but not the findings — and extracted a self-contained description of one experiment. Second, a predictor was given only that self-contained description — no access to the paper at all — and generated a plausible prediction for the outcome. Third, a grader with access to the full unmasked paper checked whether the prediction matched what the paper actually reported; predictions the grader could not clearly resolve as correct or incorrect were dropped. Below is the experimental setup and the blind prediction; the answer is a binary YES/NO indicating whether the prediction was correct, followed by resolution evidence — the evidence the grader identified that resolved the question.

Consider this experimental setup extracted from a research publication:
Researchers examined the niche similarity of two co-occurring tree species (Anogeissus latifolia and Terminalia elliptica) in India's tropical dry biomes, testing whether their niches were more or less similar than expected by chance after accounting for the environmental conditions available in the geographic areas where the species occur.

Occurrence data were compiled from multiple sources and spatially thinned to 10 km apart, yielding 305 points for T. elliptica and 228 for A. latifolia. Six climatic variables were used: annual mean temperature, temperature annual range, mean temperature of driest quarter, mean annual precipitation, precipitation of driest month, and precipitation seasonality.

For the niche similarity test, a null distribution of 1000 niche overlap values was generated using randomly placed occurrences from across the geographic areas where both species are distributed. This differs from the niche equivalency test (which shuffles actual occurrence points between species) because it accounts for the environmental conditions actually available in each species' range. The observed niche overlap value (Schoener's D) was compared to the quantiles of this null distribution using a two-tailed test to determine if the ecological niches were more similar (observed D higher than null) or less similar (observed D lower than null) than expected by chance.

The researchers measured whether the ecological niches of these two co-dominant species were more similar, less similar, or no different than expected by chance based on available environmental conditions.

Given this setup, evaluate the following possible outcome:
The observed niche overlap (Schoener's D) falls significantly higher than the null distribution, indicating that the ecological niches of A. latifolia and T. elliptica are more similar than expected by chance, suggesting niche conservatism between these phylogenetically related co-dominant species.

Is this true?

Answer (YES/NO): YES